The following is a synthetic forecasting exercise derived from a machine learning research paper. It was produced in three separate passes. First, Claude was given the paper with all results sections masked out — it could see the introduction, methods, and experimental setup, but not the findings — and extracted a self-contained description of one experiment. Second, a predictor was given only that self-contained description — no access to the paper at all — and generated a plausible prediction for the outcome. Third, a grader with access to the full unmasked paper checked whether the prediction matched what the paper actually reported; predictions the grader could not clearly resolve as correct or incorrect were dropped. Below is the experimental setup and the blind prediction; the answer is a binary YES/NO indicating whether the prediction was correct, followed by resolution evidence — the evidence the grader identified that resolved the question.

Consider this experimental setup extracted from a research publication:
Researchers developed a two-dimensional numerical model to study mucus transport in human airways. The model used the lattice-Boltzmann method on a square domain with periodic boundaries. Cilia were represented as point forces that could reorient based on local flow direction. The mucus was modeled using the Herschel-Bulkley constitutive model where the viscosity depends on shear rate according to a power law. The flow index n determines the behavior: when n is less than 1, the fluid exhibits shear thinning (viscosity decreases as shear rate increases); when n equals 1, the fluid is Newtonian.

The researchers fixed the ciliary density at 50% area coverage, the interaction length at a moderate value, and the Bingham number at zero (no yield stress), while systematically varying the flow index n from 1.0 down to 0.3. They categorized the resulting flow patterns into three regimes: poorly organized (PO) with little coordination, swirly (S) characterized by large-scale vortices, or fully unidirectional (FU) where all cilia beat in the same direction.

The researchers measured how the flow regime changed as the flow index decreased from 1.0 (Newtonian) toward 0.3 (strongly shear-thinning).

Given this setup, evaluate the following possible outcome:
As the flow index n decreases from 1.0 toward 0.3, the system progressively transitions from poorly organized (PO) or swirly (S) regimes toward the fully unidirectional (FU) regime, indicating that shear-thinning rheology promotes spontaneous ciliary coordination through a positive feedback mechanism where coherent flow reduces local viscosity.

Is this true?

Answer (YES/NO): NO